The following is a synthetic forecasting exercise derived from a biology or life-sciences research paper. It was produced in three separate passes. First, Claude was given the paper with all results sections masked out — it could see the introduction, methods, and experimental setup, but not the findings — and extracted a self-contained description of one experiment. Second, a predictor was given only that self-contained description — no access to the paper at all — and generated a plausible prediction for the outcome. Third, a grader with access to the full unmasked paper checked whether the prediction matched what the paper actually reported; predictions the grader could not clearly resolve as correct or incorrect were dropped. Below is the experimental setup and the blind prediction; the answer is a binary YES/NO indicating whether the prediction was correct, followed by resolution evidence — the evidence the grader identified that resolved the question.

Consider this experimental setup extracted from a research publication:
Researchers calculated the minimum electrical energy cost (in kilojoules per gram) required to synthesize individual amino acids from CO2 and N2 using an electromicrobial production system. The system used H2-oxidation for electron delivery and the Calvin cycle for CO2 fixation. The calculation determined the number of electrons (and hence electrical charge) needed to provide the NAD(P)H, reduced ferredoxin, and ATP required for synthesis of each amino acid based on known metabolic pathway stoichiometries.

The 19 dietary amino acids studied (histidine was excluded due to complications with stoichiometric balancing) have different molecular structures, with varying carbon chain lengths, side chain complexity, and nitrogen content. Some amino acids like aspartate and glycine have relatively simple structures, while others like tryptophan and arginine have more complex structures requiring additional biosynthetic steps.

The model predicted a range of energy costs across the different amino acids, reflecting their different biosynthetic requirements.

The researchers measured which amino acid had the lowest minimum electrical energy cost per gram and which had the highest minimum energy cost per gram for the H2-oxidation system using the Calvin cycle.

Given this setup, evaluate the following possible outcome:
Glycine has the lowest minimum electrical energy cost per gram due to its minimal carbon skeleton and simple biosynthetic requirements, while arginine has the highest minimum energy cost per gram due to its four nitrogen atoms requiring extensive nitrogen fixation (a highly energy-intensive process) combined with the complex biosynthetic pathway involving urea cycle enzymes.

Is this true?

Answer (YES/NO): NO